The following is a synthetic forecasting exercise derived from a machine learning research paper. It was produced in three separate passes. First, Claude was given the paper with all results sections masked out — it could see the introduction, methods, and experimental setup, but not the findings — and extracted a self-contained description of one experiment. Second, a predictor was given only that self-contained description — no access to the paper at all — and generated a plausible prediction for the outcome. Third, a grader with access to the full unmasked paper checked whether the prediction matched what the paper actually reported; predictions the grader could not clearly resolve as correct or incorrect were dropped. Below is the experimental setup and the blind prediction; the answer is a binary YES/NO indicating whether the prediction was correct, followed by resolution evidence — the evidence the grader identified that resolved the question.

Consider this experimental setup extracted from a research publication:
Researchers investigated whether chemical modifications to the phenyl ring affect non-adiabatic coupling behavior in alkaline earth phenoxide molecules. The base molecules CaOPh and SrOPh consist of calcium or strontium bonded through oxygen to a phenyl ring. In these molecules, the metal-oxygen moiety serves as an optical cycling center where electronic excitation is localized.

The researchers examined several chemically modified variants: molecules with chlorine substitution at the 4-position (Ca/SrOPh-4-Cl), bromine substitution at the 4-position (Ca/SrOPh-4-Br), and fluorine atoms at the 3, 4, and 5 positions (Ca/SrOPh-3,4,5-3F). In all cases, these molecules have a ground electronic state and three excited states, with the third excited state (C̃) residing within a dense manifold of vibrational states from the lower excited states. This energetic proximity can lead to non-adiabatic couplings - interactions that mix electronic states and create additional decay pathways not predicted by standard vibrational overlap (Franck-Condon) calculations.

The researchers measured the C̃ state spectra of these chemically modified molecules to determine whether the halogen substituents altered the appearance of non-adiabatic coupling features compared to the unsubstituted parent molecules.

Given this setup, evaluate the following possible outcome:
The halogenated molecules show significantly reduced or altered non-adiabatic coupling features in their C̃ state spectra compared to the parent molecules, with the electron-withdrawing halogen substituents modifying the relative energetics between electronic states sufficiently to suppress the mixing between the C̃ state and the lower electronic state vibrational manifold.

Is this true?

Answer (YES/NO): NO